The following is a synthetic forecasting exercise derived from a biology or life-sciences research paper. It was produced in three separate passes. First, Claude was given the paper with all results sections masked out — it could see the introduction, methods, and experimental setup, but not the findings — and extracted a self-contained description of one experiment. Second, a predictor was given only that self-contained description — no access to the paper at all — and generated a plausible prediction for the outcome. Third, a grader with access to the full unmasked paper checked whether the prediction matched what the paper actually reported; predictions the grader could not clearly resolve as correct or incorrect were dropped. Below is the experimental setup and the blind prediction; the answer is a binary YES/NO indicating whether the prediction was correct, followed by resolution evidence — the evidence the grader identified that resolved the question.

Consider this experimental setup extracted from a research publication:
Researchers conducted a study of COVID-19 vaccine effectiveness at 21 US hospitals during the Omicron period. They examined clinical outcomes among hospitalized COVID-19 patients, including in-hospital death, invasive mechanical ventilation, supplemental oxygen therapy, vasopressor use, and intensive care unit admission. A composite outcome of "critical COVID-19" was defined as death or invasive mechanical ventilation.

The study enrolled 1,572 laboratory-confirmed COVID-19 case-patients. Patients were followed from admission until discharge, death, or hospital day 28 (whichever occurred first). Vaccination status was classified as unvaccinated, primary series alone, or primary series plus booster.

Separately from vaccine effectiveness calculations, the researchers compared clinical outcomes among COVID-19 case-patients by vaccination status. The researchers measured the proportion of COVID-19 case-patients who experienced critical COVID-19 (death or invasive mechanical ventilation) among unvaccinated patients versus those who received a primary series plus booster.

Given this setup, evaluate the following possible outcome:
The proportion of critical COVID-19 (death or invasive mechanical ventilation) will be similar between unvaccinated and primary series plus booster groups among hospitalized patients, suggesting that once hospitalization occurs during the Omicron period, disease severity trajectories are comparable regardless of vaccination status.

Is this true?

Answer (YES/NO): NO